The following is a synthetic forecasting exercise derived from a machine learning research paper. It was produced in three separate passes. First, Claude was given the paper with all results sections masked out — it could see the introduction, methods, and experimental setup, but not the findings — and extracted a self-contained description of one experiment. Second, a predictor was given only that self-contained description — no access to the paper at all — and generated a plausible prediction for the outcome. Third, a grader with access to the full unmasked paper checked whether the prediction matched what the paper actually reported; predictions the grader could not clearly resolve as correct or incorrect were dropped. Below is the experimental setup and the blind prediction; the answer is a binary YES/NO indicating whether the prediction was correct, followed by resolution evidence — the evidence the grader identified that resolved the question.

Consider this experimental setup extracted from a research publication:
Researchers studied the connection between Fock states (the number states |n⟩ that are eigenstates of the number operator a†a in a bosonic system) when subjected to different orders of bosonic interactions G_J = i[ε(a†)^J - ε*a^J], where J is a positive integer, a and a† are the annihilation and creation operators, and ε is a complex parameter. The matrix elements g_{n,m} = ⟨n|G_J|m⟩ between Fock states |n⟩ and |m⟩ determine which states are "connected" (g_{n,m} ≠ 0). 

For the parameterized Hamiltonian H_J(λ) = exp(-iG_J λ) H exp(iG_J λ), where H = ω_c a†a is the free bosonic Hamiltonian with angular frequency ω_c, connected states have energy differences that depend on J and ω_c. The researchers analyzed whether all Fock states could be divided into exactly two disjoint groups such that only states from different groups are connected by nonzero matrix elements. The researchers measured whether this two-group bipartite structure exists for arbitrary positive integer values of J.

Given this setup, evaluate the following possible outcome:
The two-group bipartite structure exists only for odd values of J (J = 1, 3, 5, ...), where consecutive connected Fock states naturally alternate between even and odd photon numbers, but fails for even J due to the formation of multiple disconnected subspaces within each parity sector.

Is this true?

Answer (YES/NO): NO